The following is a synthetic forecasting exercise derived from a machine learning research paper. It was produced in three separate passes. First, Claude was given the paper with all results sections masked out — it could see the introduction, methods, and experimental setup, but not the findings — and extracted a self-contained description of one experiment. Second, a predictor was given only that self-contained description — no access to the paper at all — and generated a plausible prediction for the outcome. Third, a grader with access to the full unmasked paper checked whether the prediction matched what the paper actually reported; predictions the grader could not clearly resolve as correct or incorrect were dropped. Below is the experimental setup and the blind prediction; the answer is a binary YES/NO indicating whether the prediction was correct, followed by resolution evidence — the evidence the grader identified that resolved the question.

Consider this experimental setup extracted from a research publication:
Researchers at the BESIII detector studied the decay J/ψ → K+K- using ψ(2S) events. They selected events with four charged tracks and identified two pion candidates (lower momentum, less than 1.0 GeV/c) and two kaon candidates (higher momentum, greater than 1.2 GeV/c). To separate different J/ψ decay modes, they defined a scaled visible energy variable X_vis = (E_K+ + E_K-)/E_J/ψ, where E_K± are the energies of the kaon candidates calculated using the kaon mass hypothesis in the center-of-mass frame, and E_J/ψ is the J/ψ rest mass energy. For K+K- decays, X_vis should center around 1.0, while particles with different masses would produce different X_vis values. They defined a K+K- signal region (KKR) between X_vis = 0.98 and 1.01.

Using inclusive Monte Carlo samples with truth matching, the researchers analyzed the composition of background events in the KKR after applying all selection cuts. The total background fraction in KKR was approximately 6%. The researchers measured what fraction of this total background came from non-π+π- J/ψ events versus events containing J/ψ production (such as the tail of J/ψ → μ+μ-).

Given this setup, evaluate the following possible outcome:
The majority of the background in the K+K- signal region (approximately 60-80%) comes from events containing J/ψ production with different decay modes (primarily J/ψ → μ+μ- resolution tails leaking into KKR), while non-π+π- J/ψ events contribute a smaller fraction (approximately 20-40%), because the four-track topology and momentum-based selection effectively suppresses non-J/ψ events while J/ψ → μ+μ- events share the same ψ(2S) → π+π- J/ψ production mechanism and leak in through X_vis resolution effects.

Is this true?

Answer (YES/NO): NO